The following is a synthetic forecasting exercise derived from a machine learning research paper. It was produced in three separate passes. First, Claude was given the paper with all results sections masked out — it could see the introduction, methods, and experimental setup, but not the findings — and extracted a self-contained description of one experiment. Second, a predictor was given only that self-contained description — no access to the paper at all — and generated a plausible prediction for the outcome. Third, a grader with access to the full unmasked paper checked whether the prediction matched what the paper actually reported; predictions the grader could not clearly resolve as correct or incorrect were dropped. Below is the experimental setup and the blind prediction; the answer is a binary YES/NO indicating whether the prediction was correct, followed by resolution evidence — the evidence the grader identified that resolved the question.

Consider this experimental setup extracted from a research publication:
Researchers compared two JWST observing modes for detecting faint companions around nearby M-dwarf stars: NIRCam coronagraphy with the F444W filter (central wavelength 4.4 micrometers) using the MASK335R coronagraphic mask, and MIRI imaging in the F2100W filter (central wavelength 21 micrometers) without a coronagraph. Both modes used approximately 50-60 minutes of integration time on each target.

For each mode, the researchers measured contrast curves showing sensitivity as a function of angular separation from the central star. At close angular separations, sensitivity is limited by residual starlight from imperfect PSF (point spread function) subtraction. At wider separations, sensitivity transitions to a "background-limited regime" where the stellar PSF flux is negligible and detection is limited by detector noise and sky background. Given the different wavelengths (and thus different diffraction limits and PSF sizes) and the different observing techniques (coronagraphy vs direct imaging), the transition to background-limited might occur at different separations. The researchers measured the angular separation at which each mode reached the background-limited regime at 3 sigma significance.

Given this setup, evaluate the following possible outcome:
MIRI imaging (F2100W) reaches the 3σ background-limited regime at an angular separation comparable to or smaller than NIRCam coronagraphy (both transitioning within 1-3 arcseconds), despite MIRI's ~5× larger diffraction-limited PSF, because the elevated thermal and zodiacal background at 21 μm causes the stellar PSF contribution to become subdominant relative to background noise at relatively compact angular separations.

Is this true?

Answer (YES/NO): YES